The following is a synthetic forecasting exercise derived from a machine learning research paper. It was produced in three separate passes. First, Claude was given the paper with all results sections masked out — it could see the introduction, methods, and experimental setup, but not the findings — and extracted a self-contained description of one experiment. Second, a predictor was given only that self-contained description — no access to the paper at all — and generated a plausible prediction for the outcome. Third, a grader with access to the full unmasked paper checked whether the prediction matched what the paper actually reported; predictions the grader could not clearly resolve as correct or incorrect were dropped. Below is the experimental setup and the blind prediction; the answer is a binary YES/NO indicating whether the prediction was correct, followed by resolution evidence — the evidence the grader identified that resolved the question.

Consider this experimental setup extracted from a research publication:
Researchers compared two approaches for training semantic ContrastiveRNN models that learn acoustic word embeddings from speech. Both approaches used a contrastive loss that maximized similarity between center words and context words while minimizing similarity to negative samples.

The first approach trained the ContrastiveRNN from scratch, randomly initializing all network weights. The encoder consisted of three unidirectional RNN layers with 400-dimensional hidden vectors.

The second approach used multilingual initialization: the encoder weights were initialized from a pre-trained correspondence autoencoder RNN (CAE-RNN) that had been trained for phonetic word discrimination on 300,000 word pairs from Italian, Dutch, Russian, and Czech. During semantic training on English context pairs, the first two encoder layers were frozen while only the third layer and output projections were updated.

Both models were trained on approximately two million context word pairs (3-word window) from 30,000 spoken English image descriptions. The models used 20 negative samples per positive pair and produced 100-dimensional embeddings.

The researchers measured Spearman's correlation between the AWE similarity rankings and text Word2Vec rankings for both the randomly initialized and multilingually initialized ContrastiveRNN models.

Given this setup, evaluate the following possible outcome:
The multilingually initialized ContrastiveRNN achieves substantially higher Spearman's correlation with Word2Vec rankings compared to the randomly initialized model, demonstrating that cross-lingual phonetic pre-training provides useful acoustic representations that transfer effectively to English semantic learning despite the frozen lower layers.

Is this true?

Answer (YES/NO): NO